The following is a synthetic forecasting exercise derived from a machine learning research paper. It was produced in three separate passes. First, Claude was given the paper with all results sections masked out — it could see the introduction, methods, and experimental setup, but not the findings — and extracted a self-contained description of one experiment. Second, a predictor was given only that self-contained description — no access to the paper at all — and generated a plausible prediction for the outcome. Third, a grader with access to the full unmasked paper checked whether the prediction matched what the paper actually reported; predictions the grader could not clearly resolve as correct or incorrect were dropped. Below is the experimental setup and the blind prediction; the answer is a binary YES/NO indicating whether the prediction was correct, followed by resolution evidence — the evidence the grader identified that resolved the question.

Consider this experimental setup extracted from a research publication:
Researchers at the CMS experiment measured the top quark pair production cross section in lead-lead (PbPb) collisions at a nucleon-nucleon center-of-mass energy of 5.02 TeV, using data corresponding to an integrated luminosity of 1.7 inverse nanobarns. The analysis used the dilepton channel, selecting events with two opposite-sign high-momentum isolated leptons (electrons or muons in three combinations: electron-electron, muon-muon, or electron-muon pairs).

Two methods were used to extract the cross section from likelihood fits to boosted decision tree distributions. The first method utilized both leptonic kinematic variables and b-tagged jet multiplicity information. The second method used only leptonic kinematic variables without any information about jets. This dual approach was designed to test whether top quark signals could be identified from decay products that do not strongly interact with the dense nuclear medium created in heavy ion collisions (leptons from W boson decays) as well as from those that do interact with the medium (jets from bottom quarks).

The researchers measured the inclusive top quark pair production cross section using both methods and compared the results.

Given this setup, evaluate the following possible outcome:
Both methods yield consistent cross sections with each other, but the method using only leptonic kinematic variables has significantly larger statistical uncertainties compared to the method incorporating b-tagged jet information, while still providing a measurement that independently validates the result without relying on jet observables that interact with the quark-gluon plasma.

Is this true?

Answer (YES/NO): NO